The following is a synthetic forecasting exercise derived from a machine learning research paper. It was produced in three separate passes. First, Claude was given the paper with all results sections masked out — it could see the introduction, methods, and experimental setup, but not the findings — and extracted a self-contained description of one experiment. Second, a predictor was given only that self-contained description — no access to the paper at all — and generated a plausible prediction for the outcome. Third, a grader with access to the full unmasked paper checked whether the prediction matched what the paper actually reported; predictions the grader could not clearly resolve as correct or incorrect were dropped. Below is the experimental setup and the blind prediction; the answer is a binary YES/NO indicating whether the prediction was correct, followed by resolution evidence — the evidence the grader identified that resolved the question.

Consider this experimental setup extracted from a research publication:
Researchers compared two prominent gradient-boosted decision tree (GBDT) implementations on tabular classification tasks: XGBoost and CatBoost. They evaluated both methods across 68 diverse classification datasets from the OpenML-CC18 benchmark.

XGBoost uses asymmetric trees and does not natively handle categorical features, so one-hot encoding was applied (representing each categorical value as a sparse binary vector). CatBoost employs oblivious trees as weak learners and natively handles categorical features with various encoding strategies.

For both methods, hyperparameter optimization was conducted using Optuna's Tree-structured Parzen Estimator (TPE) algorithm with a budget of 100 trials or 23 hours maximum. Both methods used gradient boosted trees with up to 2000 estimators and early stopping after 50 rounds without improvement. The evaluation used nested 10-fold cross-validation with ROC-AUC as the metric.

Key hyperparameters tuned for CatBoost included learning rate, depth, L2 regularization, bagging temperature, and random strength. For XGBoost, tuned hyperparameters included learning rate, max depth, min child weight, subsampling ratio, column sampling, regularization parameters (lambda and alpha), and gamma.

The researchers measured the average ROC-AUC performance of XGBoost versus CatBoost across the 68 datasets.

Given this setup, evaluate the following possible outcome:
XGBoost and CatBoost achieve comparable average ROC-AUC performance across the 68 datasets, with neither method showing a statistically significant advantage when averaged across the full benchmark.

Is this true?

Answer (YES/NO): YES